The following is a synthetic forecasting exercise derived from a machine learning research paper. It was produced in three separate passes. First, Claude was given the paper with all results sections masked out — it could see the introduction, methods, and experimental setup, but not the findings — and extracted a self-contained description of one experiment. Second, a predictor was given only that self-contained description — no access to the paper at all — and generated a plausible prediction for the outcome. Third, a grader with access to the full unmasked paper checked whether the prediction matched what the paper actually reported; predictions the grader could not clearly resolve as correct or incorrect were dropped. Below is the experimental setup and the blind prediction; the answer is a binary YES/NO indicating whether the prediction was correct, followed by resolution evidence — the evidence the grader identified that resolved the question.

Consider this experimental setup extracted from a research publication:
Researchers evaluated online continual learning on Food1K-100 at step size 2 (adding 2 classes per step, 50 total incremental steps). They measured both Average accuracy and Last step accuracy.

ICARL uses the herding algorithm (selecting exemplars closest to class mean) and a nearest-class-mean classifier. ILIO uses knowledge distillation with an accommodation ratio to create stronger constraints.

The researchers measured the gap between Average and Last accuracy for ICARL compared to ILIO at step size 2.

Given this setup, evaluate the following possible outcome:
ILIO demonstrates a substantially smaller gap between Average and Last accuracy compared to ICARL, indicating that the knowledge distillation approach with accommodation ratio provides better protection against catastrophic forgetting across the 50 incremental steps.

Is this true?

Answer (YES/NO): YES